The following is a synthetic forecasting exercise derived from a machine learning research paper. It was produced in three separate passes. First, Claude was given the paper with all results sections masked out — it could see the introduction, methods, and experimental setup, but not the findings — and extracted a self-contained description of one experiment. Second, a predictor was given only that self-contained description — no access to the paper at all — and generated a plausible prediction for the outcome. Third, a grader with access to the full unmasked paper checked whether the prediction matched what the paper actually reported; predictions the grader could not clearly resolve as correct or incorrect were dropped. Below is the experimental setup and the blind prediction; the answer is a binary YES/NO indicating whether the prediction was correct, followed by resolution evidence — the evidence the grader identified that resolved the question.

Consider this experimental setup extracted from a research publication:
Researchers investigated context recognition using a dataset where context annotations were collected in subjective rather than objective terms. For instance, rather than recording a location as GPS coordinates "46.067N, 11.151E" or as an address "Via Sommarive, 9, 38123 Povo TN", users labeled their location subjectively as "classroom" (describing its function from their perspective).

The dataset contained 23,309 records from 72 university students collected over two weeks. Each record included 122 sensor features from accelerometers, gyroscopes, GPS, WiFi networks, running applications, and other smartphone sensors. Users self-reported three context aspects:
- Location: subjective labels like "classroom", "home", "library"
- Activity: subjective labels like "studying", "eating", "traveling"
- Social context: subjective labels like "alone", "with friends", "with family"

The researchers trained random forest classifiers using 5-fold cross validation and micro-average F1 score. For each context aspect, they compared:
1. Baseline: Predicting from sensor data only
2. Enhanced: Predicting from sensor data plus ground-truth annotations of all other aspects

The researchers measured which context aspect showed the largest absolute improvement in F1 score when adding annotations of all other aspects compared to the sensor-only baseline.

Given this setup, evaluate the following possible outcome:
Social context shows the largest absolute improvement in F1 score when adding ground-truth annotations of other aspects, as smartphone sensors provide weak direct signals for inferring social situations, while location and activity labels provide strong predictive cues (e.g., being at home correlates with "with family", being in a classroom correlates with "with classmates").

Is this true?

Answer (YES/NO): NO